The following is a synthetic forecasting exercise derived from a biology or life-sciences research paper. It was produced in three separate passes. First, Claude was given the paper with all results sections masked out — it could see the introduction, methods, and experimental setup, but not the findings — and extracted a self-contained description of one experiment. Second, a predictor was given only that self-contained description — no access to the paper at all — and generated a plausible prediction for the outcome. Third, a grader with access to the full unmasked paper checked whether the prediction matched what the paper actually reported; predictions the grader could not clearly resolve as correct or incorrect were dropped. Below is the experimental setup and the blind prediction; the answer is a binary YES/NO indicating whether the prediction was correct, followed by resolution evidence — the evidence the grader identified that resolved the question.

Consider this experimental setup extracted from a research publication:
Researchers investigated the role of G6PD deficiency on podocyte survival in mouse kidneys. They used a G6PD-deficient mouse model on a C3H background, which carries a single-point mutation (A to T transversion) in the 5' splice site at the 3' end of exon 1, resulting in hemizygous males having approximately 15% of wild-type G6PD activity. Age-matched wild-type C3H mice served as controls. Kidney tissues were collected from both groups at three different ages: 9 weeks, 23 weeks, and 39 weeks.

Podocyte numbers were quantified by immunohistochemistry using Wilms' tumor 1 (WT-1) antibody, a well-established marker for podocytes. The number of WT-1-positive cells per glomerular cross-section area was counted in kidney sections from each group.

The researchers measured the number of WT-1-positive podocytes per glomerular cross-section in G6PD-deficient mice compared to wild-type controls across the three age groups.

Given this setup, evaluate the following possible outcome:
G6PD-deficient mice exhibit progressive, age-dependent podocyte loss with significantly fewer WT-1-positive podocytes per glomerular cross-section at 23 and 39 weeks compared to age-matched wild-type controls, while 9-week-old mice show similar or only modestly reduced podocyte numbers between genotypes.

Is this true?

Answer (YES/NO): NO